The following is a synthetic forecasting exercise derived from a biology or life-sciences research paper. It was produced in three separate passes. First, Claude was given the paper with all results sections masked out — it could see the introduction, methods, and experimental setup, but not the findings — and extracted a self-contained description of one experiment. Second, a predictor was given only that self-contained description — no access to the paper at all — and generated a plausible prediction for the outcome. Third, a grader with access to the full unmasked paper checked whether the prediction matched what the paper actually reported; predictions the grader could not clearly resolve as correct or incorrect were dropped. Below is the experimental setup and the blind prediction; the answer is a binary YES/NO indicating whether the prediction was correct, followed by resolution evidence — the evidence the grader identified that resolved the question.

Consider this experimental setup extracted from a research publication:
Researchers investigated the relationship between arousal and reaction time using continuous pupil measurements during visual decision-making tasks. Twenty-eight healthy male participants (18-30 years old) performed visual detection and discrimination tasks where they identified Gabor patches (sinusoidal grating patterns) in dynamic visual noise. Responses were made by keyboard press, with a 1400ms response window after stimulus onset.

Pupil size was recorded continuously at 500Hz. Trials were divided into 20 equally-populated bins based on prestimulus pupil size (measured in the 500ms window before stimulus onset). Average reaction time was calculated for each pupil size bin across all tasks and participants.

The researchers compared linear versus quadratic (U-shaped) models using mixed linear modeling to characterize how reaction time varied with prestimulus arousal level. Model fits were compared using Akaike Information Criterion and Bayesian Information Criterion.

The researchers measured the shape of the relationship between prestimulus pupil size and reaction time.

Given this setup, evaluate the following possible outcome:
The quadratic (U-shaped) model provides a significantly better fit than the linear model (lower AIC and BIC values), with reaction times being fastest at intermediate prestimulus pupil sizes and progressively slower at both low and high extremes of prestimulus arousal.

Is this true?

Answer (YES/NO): YES